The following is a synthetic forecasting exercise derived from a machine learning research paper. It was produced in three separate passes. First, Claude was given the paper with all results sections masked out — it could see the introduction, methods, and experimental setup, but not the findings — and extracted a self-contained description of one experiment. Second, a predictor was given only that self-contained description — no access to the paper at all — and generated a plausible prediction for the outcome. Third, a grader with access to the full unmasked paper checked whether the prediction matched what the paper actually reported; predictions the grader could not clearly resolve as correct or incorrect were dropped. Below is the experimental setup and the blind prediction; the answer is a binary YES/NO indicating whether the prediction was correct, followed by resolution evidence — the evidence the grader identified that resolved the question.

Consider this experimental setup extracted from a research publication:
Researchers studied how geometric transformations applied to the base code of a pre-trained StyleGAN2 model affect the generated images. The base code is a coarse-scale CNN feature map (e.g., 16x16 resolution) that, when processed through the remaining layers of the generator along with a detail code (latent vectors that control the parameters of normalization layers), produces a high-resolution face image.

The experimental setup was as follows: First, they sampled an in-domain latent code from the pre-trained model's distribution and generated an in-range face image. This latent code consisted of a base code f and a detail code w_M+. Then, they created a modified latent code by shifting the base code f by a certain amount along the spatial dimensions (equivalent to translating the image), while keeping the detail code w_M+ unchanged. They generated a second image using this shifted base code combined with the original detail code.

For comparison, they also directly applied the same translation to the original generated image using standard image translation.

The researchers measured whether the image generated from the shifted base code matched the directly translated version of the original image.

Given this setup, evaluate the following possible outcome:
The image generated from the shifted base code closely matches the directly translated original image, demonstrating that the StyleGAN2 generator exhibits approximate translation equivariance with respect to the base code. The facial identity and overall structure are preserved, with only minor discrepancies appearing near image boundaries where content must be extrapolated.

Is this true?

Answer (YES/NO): YES